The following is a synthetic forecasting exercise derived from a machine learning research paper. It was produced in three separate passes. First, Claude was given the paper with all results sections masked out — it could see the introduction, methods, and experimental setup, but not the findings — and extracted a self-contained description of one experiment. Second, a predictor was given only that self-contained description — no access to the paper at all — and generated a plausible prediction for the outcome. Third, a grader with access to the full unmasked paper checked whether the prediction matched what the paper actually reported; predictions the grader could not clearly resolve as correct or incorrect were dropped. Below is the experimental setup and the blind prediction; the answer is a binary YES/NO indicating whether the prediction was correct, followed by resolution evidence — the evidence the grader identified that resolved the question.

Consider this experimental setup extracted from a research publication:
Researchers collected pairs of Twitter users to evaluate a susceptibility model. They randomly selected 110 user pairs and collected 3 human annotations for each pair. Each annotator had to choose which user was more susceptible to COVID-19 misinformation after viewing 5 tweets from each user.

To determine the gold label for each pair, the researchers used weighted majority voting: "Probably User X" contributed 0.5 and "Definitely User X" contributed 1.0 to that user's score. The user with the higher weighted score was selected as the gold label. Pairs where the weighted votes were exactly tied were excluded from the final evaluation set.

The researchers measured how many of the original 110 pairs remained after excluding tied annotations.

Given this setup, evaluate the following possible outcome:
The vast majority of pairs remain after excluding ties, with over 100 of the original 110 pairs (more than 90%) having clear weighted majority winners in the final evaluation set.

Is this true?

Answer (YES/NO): YES